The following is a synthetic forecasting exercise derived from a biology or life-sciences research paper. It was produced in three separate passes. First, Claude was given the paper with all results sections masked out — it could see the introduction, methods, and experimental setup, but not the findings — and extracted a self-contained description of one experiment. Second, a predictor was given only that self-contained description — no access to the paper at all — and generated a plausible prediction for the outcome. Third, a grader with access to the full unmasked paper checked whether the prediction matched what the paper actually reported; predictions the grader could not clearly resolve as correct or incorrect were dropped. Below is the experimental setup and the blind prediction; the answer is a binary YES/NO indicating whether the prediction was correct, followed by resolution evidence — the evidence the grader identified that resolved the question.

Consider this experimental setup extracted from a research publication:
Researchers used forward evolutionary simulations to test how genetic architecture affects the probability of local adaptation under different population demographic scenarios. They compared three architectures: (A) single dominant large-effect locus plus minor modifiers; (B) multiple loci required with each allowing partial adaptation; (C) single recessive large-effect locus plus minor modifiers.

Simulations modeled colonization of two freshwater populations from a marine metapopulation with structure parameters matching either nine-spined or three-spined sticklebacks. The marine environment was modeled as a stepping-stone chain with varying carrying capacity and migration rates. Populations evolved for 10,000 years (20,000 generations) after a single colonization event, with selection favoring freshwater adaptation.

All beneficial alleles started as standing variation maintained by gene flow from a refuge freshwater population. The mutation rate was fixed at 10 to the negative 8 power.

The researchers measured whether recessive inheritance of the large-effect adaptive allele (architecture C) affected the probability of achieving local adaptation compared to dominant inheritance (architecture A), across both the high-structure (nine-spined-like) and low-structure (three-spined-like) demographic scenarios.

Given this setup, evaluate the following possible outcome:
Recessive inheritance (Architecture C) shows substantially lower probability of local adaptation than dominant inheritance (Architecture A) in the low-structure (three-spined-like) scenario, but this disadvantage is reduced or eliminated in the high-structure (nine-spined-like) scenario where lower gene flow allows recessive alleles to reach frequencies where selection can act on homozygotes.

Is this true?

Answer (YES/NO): YES